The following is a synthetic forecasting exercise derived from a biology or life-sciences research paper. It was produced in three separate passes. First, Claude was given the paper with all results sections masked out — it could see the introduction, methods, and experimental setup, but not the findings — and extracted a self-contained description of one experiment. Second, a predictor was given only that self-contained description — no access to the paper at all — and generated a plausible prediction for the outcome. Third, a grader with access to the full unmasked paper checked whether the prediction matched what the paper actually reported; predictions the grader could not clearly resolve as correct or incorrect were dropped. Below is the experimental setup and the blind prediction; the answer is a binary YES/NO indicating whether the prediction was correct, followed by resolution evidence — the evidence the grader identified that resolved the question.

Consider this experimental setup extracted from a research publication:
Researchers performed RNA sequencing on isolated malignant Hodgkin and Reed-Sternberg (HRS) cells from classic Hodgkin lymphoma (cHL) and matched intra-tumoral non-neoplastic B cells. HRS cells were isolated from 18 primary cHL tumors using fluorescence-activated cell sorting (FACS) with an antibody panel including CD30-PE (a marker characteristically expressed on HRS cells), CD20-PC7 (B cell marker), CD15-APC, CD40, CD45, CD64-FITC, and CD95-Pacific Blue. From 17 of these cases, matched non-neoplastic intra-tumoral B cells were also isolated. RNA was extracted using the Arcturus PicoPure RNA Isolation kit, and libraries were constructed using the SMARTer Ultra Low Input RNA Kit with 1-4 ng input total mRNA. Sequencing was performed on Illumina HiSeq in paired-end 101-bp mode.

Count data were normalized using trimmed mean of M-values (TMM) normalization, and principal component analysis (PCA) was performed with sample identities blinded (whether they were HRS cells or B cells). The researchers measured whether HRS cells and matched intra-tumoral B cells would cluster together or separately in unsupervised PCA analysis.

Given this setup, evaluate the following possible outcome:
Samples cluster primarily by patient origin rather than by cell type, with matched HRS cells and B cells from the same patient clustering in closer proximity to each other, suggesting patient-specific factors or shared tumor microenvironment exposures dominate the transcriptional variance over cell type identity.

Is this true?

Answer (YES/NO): NO